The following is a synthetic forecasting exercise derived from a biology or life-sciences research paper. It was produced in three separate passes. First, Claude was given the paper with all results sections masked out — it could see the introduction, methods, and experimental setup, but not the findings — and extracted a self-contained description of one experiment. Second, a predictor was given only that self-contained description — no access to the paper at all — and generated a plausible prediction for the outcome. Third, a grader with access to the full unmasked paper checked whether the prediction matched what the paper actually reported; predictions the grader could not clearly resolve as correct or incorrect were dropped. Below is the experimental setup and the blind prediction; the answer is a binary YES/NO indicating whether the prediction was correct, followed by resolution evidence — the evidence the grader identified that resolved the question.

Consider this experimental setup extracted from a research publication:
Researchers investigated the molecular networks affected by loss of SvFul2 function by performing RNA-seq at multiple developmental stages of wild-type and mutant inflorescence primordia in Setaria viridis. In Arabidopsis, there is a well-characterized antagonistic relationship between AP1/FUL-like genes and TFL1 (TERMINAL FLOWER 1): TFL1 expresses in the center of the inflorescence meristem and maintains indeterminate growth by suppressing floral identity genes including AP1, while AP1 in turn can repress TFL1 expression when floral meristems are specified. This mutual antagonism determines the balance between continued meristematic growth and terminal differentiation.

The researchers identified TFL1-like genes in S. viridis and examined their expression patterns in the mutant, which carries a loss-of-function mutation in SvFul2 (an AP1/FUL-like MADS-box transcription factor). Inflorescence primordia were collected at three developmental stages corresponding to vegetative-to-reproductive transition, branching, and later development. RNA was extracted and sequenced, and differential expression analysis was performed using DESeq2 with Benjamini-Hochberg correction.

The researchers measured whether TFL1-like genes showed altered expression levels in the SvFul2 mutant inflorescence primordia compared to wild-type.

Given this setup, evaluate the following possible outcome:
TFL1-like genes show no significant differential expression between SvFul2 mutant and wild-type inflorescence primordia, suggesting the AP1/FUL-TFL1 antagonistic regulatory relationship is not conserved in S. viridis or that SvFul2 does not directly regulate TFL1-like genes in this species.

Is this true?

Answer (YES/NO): NO